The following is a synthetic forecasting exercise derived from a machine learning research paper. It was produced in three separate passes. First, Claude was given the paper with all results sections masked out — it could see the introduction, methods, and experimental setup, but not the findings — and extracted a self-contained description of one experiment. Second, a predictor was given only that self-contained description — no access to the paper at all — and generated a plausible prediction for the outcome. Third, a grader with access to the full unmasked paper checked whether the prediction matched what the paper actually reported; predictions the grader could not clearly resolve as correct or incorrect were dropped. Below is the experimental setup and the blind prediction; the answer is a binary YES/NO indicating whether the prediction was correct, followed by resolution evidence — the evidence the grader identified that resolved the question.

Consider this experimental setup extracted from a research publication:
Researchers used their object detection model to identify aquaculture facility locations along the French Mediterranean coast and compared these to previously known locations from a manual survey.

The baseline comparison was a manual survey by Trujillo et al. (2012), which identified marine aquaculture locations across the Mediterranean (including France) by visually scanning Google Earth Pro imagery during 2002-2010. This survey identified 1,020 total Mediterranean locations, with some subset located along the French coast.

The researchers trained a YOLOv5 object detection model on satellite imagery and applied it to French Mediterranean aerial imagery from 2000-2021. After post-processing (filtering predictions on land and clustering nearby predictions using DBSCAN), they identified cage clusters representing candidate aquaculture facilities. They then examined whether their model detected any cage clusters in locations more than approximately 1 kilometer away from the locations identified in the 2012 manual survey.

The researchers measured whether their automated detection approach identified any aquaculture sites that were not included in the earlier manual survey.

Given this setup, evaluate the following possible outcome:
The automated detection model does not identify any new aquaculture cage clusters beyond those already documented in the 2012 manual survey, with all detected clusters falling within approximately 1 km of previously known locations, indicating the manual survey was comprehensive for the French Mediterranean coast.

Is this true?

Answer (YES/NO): NO